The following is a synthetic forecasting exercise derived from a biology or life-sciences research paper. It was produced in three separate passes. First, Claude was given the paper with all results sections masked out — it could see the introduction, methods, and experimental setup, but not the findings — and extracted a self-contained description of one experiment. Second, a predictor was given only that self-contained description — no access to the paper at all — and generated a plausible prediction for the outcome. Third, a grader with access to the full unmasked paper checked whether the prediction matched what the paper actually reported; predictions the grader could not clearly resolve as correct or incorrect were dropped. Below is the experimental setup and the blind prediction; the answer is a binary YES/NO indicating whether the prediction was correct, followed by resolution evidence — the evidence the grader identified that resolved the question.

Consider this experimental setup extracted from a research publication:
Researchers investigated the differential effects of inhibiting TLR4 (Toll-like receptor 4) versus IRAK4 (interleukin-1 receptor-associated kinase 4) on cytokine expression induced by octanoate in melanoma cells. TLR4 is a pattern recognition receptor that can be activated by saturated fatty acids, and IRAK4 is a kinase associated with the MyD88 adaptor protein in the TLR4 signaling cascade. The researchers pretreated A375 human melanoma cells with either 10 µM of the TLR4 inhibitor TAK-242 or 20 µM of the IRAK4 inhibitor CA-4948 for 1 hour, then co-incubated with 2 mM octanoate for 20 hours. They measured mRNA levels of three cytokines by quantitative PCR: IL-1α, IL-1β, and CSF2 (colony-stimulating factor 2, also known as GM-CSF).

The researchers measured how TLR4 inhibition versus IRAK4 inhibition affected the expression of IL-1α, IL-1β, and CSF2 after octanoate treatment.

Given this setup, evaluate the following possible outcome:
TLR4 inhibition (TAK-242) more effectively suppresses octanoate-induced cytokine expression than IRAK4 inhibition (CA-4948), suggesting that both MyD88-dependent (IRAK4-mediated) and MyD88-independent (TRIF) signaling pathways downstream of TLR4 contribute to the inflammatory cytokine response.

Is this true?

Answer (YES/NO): YES